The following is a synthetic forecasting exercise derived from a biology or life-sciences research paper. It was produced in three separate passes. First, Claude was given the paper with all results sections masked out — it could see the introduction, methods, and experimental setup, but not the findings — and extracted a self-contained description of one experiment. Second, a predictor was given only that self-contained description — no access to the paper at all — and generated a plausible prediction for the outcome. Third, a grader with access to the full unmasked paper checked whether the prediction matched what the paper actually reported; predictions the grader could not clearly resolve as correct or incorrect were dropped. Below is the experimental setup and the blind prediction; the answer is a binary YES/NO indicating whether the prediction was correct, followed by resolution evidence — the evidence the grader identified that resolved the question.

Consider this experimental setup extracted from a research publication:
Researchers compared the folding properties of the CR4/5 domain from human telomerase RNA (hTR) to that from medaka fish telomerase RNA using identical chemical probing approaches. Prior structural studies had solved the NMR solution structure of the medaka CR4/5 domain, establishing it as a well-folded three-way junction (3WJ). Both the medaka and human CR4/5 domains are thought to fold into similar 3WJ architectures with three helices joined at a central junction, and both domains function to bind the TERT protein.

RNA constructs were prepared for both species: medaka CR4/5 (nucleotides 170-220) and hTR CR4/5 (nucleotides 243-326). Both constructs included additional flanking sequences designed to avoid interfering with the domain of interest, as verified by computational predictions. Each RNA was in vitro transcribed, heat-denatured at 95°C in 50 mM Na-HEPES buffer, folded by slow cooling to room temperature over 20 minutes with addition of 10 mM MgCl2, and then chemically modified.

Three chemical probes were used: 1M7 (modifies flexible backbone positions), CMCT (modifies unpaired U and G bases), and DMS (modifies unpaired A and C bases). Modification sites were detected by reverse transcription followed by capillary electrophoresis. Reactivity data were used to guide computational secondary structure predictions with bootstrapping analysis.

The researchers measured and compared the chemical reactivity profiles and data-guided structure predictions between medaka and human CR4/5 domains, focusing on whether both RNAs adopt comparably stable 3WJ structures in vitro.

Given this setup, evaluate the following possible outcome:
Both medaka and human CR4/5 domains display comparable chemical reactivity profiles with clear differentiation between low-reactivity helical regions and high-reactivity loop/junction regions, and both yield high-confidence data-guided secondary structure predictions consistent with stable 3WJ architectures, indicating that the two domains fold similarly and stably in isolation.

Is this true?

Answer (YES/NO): NO